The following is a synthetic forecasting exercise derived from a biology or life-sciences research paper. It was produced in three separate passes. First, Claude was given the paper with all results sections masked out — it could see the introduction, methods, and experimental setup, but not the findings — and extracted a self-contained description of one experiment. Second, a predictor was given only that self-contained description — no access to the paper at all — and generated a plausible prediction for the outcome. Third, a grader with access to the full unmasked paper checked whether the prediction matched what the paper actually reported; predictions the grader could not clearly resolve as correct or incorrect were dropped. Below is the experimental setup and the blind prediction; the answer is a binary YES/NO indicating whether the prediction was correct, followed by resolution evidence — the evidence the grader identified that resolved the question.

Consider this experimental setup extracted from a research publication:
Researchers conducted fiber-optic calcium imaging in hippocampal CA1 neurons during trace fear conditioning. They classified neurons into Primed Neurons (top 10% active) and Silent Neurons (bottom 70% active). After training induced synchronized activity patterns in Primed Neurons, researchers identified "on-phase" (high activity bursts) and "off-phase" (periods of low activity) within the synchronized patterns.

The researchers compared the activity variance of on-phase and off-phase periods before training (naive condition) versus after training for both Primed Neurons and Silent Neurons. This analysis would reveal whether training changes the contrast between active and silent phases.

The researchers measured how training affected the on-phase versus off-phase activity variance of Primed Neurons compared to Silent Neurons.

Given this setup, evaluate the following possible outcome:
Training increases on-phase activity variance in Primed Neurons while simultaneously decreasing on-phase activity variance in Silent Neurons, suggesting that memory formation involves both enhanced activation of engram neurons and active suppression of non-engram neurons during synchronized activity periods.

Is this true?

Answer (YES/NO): NO